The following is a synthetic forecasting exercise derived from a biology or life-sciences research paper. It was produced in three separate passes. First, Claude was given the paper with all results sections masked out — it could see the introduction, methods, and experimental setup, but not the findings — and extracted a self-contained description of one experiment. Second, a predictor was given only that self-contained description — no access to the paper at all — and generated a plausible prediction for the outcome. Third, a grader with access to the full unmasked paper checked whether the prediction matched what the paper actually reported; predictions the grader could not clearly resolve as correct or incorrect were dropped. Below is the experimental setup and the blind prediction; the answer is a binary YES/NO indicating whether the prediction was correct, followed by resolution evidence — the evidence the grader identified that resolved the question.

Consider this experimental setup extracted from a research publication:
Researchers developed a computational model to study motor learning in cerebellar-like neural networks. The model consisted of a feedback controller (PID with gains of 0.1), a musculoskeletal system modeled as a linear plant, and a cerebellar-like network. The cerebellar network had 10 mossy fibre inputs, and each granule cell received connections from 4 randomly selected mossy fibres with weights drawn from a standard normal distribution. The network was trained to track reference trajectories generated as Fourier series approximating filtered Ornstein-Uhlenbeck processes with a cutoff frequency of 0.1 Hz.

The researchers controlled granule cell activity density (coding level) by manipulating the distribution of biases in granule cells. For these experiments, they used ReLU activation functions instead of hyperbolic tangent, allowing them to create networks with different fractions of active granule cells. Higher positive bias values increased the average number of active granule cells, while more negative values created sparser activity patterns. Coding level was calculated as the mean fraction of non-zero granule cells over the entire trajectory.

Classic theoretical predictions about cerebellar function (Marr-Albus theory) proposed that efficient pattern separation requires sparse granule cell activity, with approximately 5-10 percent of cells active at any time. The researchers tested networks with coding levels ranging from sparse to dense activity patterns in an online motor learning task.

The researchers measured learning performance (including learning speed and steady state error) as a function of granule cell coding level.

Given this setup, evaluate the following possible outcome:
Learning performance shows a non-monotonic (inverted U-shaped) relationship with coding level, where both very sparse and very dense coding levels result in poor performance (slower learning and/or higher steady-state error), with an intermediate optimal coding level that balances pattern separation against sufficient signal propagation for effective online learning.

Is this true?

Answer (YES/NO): NO